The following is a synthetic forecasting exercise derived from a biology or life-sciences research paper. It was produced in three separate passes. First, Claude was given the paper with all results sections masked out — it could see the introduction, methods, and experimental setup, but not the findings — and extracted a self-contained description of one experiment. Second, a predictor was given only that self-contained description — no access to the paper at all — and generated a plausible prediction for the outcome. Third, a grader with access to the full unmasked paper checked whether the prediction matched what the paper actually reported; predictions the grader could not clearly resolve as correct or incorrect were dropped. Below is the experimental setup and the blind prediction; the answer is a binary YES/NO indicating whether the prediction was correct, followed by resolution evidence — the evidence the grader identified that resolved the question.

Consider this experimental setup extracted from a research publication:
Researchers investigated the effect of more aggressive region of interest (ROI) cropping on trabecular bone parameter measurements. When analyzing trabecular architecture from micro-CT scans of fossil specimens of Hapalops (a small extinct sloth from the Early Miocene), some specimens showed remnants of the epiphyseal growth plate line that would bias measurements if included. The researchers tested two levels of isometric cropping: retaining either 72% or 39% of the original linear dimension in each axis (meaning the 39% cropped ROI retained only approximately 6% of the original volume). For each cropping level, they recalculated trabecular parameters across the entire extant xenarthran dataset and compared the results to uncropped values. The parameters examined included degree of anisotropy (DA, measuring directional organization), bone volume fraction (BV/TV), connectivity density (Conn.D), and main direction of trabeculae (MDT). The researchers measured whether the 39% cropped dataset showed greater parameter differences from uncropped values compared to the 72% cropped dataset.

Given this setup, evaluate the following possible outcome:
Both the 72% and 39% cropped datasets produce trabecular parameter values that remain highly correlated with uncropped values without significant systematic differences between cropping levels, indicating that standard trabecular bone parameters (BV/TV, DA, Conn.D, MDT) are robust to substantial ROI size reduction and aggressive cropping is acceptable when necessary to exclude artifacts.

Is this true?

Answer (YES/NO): NO